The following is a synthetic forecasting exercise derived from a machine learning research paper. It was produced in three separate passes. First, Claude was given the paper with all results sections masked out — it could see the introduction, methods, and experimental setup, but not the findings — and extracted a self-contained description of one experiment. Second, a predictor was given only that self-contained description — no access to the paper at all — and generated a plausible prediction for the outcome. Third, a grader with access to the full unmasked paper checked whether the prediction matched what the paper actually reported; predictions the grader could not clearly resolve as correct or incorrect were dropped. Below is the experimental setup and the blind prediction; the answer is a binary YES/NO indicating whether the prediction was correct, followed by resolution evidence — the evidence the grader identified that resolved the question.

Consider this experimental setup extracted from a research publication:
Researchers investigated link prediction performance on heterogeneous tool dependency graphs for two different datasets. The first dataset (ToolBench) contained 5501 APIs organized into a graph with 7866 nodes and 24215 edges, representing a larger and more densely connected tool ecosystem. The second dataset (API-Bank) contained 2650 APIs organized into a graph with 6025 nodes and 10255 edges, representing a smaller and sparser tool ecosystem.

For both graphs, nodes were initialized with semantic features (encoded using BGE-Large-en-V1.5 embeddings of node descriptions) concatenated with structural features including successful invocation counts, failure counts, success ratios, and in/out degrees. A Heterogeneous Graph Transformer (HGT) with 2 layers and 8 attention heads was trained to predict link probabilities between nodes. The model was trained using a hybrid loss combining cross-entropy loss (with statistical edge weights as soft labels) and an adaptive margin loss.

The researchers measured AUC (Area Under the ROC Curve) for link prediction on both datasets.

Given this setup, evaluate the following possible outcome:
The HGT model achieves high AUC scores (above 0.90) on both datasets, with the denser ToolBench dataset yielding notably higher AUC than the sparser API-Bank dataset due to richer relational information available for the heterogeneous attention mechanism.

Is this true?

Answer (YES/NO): NO